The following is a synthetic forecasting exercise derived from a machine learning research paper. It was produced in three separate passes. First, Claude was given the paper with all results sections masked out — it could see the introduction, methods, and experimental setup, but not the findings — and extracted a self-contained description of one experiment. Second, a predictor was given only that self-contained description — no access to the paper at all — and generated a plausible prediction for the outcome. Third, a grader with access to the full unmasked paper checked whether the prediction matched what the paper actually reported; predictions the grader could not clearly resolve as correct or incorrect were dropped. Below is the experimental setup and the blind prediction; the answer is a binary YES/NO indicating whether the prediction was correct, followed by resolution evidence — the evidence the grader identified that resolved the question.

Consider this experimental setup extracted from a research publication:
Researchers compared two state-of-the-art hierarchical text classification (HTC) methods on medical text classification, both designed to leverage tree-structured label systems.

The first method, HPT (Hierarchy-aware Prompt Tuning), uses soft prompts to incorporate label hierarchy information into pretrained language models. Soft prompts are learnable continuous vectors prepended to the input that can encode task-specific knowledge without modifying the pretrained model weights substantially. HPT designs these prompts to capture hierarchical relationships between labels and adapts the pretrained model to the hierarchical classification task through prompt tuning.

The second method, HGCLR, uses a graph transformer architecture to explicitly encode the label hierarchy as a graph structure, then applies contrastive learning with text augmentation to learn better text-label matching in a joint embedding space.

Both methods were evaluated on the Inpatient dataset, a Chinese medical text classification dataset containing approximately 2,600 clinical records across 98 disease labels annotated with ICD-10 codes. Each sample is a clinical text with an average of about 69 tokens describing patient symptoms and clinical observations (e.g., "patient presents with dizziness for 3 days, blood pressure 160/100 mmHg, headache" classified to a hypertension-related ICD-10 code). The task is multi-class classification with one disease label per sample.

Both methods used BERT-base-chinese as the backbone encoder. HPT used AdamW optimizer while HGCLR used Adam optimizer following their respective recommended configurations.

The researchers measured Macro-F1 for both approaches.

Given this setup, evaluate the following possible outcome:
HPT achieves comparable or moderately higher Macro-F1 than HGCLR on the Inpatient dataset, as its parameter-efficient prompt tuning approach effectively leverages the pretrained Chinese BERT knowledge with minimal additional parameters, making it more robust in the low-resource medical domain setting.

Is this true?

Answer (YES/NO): YES